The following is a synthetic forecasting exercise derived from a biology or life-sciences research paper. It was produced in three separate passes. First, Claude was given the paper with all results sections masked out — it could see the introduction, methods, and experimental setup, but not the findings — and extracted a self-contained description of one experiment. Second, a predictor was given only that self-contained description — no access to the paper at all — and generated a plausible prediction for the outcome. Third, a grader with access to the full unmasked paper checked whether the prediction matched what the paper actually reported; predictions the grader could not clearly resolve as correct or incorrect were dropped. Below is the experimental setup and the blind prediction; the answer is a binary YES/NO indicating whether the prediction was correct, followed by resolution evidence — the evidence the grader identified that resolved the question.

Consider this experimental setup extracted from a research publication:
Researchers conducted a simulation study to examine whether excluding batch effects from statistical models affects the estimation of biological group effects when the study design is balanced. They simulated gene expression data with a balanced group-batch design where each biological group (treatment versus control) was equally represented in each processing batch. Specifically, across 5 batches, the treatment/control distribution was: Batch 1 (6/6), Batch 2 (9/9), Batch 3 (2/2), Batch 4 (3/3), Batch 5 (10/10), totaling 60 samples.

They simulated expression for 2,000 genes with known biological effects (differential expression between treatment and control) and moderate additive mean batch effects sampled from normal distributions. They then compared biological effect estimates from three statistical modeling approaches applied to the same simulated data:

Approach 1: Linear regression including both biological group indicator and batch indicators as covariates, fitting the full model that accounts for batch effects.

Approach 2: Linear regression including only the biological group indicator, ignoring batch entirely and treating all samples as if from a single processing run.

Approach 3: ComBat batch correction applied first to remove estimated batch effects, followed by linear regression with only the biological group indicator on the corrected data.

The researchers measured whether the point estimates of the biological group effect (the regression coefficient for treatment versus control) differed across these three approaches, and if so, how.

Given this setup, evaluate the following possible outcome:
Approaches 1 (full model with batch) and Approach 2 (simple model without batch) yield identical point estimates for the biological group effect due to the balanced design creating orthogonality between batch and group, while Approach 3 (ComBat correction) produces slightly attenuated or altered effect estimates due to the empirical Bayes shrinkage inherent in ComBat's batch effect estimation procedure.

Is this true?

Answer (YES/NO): NO